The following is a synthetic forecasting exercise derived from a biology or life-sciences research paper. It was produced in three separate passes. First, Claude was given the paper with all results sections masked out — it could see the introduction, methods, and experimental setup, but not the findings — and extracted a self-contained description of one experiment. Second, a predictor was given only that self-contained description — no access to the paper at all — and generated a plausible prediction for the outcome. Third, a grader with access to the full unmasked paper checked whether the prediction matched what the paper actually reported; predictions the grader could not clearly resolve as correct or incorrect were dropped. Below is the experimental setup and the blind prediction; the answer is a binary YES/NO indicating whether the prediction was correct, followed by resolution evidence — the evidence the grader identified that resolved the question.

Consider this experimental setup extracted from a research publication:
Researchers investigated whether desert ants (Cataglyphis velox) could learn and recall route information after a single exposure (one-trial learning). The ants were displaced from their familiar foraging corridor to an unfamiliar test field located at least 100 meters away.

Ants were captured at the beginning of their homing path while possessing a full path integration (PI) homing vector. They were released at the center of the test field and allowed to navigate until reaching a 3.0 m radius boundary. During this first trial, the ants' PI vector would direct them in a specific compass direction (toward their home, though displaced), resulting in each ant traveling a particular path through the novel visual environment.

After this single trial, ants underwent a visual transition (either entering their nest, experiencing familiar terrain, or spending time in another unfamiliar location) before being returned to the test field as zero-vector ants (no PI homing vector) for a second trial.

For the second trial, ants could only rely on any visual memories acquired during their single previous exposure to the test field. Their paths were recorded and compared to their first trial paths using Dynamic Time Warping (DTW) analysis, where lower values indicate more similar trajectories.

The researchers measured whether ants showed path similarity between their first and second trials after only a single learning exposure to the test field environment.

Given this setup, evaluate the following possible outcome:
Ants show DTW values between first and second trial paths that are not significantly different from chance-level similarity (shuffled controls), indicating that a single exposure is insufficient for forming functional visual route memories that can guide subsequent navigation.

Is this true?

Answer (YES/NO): NO